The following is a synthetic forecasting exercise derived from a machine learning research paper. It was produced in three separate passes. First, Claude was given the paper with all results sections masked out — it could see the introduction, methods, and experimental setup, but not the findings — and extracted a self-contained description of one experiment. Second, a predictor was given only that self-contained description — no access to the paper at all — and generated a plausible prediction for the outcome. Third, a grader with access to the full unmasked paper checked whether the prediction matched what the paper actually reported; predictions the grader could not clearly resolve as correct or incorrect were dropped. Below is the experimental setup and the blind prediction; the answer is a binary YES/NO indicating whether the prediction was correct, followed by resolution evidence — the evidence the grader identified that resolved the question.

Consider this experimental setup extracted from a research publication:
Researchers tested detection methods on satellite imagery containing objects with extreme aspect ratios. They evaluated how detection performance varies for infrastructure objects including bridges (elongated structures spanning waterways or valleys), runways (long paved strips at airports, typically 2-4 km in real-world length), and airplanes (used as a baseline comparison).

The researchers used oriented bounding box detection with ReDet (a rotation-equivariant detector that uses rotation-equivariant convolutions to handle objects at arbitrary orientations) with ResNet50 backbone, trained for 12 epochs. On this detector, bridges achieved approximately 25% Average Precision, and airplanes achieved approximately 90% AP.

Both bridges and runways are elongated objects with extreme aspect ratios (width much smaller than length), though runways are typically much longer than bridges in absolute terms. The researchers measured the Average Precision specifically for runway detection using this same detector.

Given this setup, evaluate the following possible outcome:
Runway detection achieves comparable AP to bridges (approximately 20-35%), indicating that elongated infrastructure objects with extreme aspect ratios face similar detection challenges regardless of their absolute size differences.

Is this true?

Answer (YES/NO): NO